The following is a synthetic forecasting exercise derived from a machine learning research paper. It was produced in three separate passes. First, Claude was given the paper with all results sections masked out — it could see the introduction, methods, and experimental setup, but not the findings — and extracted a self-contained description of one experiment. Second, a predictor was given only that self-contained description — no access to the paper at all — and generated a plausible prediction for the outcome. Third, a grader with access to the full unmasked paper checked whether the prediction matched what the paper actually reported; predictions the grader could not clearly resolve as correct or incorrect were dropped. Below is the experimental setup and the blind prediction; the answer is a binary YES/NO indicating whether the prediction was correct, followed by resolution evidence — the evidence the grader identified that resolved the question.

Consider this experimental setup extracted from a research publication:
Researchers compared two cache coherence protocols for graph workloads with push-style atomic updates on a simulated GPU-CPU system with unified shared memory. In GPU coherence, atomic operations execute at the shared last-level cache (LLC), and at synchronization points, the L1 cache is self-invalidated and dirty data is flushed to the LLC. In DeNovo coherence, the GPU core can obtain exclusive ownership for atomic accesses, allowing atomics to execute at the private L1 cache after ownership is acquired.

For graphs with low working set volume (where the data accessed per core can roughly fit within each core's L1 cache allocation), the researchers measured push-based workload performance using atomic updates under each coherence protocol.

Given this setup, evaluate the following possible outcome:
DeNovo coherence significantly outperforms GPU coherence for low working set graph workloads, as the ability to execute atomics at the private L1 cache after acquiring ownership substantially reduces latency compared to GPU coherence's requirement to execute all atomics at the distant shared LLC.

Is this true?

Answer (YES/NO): NO